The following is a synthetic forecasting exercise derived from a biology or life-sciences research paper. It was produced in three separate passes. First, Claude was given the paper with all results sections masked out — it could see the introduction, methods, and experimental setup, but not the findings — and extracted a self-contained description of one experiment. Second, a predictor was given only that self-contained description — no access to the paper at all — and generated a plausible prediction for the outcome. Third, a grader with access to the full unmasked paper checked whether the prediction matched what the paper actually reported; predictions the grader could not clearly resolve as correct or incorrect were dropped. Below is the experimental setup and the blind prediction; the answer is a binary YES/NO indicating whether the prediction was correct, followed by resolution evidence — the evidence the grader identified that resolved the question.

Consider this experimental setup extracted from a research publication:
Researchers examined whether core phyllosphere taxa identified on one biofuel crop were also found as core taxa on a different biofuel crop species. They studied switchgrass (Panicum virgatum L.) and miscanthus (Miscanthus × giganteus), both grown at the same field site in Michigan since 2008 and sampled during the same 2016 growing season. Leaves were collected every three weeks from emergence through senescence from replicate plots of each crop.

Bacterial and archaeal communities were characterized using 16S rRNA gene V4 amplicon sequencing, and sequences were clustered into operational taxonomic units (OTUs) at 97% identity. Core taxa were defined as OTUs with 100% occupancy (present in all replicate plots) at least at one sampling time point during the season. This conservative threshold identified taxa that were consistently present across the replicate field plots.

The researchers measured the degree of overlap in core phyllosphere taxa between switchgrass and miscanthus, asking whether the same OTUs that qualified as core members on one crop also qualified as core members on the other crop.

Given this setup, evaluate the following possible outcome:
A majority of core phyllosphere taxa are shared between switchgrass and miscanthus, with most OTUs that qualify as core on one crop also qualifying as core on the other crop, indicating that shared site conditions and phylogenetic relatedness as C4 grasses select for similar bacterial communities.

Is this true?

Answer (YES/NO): YES